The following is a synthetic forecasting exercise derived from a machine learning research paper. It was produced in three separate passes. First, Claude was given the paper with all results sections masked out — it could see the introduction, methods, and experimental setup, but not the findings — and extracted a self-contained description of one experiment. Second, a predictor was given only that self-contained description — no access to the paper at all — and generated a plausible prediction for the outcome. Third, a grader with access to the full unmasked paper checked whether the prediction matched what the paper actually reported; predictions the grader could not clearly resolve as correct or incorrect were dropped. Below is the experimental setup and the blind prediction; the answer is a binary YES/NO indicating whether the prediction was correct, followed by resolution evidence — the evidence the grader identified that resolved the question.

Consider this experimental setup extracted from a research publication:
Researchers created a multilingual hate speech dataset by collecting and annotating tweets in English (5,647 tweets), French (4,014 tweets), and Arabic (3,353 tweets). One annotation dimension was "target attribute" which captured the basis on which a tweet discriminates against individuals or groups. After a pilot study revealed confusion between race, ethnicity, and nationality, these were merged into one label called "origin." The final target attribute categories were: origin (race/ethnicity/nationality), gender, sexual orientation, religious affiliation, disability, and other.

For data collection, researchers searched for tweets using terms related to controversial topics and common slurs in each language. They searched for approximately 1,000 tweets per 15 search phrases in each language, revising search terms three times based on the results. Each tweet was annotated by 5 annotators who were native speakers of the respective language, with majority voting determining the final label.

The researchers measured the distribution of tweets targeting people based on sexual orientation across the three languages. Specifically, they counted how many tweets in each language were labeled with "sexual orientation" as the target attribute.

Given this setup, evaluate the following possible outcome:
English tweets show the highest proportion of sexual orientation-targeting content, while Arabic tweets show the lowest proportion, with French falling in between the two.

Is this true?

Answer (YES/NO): YES